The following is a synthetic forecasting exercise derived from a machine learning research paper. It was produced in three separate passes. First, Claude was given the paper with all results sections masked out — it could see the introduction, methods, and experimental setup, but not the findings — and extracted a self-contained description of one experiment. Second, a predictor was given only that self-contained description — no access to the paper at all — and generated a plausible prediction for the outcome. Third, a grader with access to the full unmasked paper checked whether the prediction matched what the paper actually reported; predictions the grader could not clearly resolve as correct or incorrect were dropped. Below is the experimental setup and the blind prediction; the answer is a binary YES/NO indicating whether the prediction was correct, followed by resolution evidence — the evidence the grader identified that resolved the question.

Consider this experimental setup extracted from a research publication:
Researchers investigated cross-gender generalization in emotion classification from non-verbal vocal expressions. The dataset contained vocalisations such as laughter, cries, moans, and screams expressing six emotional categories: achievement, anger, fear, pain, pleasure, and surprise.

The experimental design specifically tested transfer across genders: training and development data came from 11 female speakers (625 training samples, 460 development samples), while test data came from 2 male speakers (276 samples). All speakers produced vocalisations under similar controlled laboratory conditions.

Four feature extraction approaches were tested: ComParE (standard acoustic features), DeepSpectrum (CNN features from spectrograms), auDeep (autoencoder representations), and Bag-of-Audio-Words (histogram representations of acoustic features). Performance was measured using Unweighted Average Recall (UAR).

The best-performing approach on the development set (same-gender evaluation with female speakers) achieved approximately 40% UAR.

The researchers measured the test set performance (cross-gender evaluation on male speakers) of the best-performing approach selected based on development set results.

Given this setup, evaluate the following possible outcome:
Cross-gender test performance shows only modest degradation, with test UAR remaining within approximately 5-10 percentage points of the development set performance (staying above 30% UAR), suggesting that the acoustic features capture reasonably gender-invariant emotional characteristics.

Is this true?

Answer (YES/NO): YES